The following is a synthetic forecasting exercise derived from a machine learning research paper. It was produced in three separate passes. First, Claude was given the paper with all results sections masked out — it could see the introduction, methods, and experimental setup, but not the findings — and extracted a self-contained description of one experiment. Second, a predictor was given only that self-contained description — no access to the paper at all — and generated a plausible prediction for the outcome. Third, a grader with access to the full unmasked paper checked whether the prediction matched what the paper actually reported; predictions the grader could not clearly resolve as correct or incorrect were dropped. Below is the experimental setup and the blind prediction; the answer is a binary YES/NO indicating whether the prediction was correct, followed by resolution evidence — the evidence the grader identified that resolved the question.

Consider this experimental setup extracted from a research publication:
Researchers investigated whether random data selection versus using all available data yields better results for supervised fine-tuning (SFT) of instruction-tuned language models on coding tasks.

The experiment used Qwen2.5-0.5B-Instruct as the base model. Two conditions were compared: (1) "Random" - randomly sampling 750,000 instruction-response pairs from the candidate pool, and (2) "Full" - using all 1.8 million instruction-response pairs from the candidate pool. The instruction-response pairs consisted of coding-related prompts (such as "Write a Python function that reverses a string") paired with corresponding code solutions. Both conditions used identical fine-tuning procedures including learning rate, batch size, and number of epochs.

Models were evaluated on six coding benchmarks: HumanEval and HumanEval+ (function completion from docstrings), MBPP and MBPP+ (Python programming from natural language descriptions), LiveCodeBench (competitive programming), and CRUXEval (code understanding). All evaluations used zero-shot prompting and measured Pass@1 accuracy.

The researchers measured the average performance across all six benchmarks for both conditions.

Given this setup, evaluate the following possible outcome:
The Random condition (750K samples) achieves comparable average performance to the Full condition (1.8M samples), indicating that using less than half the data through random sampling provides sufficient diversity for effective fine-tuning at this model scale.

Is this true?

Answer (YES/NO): NO